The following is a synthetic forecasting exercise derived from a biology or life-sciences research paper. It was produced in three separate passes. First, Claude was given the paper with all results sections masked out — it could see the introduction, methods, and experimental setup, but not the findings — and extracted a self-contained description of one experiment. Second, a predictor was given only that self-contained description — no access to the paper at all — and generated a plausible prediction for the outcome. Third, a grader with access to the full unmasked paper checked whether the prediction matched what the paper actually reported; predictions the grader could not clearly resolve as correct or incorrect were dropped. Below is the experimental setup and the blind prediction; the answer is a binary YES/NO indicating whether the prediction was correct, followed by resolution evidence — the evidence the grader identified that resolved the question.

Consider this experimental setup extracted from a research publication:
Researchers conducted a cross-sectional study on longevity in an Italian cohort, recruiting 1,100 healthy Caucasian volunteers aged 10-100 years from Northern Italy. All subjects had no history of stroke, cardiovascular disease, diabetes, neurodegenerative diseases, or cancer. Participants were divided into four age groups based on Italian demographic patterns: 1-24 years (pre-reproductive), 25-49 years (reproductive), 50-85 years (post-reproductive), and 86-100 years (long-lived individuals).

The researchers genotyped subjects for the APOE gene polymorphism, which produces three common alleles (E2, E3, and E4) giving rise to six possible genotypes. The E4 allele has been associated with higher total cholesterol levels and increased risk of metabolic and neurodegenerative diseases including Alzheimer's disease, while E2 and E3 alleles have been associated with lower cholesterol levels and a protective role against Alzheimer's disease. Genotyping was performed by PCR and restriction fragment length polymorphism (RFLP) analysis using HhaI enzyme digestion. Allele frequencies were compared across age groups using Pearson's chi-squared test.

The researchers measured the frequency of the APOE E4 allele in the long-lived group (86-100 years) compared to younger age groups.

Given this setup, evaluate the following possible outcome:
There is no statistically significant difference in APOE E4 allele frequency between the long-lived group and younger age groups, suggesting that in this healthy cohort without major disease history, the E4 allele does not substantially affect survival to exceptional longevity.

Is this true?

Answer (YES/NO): NO